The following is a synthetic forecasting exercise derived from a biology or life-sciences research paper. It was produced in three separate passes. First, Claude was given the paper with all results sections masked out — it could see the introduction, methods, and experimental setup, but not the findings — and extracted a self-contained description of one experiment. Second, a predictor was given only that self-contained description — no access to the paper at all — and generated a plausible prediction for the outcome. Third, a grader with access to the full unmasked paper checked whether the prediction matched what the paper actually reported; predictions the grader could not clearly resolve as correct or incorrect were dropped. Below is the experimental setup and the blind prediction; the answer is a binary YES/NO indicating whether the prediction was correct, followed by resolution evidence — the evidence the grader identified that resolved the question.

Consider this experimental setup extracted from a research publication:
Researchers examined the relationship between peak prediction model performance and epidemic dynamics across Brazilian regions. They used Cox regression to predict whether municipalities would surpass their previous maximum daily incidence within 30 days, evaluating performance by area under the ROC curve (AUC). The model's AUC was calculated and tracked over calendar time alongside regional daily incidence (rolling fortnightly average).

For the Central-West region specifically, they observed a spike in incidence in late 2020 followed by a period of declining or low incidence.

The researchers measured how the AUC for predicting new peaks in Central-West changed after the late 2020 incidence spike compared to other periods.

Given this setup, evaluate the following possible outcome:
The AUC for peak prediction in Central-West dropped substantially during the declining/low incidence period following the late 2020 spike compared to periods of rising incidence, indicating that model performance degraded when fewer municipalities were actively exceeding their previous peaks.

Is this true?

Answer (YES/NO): NO